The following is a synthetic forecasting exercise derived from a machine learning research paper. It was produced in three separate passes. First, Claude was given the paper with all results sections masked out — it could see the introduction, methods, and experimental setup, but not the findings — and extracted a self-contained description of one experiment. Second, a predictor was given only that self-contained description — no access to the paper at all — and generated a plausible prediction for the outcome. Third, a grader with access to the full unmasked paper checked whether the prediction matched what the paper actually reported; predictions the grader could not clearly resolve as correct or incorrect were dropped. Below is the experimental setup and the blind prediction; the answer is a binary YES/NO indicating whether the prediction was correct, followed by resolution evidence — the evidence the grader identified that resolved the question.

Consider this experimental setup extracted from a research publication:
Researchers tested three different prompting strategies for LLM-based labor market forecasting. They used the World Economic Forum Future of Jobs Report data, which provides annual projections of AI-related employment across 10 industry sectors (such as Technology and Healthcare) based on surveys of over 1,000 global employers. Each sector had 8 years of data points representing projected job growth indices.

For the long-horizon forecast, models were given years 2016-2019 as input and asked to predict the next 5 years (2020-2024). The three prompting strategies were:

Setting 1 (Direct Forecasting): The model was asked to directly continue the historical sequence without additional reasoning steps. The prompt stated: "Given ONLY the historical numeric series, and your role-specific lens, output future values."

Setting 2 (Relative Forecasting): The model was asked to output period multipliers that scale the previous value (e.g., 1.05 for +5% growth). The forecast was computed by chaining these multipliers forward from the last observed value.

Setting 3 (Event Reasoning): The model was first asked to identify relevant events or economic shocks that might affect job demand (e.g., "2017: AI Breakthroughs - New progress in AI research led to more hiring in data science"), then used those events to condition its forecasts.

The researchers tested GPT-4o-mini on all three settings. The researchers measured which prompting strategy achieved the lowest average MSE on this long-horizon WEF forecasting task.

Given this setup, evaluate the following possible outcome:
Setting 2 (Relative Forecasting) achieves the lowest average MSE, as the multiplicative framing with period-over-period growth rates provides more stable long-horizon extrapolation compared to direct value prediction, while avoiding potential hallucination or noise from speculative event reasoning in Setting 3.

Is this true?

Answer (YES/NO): NO